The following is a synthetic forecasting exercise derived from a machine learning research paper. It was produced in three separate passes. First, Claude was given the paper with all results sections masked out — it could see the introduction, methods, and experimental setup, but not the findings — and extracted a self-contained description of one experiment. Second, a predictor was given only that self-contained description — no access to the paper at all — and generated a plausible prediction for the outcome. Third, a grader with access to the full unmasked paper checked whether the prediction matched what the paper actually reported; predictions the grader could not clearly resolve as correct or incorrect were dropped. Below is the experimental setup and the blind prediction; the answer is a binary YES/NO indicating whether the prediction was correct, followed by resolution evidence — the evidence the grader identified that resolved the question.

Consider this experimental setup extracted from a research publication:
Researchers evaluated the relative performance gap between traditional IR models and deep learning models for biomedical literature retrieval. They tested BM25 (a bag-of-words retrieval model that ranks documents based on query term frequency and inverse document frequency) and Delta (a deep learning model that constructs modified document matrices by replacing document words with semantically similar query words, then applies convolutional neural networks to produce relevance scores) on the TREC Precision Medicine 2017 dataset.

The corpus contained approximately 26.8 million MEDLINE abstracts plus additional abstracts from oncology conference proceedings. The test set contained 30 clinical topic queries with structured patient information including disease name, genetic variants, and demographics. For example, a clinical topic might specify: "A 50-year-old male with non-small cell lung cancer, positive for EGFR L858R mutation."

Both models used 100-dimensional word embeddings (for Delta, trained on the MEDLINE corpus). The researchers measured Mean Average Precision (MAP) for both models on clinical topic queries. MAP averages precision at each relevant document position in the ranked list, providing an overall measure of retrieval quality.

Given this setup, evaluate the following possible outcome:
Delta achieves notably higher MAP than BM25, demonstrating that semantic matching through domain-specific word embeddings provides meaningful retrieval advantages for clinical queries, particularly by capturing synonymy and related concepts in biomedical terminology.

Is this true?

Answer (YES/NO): YES